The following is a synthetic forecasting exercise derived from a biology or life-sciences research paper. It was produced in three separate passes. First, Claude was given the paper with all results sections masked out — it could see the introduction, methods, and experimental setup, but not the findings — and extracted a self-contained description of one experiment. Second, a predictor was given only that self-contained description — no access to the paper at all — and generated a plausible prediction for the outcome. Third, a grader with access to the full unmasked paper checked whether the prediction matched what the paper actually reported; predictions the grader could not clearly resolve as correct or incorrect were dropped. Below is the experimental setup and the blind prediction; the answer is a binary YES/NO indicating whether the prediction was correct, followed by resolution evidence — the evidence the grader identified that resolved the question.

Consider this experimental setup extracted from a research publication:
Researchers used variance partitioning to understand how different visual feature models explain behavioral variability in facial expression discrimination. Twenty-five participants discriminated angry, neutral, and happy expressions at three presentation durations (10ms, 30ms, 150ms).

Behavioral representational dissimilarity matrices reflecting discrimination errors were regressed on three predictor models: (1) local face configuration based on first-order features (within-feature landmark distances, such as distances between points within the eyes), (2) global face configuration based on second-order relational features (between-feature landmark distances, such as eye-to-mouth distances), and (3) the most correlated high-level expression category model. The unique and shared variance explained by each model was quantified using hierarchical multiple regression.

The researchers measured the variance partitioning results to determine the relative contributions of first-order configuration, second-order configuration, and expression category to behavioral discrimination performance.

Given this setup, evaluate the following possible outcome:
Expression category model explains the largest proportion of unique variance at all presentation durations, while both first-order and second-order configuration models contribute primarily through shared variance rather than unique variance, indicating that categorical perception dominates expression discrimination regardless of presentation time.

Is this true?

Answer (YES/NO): NO